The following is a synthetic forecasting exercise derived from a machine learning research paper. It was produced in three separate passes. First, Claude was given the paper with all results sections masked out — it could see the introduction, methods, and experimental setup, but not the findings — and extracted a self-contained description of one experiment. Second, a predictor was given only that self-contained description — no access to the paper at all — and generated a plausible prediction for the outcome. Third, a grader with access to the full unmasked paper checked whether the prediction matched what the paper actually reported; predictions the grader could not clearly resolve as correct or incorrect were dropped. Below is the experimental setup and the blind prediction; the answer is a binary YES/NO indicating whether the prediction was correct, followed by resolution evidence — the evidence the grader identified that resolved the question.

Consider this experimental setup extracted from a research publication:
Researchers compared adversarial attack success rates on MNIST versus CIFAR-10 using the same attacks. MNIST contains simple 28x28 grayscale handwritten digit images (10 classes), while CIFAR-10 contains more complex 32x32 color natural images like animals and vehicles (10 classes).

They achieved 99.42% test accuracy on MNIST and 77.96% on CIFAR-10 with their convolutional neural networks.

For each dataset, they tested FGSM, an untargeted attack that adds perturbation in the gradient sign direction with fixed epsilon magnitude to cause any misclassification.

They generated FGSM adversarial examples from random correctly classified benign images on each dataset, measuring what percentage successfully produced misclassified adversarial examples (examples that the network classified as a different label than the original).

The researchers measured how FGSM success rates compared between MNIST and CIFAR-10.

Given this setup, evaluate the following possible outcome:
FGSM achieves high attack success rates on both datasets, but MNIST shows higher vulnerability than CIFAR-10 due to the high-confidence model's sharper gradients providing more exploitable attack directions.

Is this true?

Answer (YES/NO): NO